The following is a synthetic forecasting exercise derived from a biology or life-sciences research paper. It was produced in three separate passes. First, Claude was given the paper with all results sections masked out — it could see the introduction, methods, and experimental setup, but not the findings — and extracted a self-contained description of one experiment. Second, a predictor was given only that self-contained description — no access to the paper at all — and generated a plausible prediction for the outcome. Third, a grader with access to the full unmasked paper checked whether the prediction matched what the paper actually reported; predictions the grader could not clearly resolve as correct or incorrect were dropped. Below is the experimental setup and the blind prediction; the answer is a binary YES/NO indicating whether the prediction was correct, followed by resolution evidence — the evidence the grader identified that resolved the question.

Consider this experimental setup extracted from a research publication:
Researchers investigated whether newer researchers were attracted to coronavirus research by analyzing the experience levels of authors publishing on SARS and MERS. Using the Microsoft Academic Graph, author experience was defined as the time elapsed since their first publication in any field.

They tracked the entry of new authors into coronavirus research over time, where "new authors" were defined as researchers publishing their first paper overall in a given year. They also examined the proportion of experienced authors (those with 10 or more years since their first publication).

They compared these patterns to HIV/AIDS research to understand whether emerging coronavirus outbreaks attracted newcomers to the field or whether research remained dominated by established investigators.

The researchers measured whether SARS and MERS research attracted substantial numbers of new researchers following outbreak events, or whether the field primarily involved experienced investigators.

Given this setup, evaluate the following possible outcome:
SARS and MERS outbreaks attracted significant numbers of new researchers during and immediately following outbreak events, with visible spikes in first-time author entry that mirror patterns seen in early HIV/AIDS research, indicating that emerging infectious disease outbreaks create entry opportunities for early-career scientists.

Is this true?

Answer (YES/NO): NO